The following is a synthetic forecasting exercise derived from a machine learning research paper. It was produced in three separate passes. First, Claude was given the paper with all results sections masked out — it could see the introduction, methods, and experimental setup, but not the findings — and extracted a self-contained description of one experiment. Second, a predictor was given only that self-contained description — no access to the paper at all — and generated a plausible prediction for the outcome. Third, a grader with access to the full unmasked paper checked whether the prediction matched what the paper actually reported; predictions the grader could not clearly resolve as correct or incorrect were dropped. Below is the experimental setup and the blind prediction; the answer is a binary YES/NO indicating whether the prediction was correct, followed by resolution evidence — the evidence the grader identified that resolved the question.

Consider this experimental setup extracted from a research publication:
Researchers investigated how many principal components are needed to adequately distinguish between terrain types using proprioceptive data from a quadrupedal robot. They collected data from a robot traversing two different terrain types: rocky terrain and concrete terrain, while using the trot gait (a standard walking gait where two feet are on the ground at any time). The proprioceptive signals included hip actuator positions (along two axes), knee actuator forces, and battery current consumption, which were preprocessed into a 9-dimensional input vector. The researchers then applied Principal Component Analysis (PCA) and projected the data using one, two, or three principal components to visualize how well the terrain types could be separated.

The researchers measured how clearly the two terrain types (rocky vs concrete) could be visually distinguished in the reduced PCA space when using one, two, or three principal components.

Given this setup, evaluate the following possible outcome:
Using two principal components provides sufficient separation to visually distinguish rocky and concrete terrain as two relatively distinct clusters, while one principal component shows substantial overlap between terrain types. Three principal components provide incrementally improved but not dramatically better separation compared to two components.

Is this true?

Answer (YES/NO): NO